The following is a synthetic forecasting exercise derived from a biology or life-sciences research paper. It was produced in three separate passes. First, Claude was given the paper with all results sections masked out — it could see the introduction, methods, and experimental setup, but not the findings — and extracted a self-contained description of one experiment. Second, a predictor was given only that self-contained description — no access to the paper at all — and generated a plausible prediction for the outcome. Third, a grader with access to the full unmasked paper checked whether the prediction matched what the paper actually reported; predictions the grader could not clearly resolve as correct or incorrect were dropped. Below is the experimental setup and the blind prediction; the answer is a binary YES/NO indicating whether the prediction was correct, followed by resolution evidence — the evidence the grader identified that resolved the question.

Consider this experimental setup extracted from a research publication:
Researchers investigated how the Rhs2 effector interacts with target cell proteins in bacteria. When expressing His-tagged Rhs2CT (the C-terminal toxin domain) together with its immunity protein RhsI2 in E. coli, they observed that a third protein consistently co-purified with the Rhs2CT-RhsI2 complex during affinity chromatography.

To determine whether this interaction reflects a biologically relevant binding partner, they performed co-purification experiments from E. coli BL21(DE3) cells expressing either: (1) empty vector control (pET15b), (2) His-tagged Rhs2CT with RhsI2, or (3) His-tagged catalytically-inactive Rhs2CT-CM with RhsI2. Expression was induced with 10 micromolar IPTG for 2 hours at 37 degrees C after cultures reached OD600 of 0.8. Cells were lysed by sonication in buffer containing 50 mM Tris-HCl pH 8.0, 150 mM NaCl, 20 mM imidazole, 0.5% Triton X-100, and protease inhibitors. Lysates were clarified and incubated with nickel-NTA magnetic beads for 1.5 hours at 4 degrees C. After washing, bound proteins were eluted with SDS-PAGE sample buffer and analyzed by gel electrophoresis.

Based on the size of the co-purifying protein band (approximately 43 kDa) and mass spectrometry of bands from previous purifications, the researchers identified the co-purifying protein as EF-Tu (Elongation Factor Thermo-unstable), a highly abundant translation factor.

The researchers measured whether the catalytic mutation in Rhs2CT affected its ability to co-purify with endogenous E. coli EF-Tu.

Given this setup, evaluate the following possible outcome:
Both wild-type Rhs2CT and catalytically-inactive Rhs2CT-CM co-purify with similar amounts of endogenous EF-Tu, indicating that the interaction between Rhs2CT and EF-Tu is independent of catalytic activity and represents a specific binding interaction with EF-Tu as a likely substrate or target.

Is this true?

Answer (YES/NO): NO